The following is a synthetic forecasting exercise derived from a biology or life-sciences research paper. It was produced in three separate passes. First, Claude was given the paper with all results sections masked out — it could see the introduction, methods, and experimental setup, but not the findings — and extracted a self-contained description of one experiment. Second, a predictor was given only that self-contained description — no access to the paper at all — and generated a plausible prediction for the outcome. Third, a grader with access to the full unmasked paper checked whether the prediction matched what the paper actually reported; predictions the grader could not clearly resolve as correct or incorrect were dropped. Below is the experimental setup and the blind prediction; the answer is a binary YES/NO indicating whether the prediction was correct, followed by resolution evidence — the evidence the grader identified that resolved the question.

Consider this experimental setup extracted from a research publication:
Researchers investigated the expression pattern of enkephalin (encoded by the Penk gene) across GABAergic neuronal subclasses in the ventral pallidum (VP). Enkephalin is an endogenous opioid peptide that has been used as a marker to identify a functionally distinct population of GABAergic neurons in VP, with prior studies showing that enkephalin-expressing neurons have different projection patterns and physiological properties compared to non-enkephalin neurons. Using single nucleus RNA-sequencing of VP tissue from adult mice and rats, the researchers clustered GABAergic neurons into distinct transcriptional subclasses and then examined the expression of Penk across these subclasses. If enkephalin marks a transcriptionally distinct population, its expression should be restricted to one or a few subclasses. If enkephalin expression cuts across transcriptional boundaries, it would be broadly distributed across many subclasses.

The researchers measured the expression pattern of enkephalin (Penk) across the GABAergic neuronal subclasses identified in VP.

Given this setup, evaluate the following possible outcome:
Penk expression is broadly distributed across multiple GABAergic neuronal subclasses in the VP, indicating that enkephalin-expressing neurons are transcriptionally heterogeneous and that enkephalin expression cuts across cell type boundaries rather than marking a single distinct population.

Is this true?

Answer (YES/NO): YES